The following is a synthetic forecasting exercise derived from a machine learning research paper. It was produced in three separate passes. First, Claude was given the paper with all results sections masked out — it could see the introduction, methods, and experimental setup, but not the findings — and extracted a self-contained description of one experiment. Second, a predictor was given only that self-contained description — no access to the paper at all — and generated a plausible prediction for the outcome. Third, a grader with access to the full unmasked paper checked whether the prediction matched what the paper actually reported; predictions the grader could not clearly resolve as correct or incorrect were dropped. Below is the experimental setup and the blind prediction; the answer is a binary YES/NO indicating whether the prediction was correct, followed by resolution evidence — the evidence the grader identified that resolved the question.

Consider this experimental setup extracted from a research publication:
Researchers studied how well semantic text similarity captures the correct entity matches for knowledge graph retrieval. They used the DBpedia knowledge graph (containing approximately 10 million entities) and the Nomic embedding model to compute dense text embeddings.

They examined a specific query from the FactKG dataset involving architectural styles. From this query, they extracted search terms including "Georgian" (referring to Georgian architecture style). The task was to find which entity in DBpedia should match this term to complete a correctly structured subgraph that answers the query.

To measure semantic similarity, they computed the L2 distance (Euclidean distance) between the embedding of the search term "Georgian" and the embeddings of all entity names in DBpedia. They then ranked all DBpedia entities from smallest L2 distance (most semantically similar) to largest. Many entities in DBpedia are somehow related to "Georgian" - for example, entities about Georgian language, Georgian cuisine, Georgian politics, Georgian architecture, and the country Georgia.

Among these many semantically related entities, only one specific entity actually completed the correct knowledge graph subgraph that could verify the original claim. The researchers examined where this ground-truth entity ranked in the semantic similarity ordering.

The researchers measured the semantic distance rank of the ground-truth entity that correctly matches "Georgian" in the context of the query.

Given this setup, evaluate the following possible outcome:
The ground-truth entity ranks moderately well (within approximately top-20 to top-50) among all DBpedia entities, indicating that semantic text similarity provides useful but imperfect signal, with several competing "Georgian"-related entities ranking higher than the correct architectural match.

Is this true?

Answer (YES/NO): NO